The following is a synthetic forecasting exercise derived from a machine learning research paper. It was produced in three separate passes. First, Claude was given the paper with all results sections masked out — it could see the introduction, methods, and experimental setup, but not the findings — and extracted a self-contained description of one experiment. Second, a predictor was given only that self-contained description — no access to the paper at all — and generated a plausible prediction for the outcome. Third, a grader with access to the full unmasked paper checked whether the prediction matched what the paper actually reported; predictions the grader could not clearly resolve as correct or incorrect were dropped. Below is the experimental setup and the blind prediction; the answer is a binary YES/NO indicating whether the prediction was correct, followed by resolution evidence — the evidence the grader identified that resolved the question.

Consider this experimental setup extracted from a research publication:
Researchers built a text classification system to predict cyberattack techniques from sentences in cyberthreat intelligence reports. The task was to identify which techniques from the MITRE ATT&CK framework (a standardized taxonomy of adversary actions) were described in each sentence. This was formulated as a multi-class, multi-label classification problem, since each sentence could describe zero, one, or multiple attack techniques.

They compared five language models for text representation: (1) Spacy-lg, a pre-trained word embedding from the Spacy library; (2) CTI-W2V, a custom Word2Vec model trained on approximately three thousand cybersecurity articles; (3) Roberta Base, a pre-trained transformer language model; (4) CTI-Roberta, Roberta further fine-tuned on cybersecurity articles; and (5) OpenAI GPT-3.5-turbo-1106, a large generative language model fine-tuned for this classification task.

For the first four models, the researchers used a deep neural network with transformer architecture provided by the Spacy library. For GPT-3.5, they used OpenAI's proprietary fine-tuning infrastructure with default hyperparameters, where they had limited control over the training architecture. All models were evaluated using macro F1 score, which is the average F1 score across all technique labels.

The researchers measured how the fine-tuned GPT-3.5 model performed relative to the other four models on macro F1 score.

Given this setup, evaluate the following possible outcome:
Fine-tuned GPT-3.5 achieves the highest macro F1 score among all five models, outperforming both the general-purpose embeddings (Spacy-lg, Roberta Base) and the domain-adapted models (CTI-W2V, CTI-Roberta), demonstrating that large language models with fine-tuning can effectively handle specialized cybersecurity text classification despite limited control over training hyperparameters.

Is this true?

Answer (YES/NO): NO